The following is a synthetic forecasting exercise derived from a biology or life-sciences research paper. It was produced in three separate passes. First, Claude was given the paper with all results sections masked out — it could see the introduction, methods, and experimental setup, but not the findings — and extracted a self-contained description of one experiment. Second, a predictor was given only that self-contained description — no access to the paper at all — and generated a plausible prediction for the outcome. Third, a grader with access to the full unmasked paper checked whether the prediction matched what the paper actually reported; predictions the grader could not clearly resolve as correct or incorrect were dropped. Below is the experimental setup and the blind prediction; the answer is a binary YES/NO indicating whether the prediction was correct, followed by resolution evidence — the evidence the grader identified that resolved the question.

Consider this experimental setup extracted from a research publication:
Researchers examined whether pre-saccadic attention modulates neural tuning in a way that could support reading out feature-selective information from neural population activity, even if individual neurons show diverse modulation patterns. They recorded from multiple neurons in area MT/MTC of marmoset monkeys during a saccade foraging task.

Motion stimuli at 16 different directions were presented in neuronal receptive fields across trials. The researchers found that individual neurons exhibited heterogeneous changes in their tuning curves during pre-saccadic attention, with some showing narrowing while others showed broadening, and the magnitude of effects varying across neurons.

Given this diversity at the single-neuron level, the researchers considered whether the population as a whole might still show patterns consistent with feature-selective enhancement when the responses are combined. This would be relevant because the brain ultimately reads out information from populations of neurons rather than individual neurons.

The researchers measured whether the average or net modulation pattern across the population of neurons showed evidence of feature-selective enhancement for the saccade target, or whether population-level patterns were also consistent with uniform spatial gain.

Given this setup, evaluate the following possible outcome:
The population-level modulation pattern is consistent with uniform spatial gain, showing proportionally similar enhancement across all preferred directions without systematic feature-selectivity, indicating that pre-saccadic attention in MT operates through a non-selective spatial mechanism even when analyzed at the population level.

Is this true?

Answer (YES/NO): YES